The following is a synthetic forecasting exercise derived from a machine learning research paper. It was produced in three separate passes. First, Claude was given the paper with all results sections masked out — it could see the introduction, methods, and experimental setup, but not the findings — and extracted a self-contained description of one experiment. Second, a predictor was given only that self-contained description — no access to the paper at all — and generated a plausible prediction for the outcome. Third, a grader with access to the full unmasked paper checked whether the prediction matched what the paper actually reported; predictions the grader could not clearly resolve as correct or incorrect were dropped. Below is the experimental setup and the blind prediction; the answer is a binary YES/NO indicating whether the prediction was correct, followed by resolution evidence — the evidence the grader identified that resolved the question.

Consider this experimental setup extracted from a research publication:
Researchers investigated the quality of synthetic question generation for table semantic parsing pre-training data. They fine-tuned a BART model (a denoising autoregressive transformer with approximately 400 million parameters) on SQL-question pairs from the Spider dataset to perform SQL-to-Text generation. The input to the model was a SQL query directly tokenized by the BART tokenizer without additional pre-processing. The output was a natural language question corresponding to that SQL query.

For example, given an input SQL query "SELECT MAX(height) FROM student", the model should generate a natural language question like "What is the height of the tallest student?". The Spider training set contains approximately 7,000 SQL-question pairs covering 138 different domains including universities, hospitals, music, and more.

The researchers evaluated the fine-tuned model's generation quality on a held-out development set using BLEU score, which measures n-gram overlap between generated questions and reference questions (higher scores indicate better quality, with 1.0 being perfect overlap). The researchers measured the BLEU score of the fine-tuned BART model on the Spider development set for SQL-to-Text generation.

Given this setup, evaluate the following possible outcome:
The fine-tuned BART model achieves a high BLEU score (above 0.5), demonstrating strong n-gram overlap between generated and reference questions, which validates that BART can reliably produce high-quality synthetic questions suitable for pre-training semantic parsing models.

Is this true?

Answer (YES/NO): NO